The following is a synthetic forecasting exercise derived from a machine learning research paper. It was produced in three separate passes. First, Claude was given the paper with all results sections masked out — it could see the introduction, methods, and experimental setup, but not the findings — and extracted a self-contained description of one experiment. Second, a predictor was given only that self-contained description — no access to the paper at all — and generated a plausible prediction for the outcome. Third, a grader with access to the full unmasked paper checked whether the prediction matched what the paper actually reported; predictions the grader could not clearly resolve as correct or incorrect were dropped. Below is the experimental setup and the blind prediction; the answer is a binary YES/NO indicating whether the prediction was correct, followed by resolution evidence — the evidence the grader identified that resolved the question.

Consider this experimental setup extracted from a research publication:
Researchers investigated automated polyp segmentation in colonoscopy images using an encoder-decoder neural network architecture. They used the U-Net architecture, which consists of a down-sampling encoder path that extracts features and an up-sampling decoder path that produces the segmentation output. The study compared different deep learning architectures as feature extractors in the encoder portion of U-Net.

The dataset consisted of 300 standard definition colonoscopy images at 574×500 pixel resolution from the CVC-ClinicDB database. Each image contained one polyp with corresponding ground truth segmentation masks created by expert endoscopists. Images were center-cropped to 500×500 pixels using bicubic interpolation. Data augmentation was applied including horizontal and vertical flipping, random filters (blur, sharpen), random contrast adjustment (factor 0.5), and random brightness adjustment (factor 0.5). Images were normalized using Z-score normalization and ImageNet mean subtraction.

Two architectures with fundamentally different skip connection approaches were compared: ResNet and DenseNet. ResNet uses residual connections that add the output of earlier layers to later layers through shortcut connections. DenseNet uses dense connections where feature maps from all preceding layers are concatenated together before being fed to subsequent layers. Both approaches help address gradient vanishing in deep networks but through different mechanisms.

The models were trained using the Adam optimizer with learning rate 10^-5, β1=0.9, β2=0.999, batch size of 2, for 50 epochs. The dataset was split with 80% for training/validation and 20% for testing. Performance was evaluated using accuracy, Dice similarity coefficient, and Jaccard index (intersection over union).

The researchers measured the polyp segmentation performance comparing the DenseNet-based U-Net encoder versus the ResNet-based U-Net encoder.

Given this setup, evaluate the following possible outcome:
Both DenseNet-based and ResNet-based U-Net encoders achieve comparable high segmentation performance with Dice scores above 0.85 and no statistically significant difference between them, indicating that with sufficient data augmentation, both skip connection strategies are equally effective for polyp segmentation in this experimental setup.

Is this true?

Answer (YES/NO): NO